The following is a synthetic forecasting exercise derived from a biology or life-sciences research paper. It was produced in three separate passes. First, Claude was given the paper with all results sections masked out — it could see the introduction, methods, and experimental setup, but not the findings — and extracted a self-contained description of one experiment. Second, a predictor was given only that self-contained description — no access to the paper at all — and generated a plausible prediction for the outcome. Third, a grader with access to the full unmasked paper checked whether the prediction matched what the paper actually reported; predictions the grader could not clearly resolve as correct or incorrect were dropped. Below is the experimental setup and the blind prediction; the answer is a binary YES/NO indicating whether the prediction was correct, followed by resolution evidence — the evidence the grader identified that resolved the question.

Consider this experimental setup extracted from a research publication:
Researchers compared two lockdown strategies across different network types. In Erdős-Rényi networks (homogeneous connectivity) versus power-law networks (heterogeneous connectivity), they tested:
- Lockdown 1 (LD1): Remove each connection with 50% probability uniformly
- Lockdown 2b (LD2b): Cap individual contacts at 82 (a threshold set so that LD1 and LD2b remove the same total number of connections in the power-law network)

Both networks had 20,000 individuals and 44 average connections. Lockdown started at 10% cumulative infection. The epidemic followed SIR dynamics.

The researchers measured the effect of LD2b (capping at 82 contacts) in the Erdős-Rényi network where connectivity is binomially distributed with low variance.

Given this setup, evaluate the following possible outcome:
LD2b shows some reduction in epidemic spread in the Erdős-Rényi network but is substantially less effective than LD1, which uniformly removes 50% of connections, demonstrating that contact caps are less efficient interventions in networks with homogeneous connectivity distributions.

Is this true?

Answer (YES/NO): NO